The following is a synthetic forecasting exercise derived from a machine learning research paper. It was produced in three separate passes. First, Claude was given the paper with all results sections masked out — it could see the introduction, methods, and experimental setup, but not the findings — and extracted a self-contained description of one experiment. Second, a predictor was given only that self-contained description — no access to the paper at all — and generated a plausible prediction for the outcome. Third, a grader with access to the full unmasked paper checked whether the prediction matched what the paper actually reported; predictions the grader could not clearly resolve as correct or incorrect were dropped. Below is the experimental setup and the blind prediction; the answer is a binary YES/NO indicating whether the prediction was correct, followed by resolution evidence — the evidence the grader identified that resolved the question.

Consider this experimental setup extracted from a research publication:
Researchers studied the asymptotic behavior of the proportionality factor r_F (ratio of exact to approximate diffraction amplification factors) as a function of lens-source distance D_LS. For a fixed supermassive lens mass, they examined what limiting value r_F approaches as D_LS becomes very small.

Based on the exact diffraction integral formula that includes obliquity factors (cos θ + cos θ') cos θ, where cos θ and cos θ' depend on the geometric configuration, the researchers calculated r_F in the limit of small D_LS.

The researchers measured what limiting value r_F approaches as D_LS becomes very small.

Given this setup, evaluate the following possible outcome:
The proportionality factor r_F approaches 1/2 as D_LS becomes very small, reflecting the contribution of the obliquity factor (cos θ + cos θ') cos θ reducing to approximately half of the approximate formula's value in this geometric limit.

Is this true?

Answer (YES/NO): YES